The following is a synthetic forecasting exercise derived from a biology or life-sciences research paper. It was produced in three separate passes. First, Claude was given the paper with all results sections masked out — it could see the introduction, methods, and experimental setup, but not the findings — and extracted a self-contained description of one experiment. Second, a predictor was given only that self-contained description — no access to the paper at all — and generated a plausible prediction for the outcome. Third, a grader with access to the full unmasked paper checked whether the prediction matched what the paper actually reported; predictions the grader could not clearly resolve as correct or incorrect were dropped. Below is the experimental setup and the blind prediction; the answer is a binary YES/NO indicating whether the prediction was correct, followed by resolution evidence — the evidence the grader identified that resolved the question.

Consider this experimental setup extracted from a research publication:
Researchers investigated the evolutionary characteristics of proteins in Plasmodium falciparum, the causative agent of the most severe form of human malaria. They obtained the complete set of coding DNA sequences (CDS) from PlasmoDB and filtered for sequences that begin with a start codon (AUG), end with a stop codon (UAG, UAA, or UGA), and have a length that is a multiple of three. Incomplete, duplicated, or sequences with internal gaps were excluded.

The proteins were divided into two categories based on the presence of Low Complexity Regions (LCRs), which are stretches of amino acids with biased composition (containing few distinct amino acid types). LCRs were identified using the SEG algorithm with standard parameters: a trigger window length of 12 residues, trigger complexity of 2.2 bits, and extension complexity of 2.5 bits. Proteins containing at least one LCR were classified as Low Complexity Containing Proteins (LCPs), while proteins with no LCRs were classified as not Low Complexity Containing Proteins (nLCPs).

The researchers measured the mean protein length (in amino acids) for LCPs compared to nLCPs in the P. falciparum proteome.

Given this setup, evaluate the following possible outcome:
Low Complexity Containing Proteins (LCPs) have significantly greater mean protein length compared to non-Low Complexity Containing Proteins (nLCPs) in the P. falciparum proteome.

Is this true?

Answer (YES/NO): YES